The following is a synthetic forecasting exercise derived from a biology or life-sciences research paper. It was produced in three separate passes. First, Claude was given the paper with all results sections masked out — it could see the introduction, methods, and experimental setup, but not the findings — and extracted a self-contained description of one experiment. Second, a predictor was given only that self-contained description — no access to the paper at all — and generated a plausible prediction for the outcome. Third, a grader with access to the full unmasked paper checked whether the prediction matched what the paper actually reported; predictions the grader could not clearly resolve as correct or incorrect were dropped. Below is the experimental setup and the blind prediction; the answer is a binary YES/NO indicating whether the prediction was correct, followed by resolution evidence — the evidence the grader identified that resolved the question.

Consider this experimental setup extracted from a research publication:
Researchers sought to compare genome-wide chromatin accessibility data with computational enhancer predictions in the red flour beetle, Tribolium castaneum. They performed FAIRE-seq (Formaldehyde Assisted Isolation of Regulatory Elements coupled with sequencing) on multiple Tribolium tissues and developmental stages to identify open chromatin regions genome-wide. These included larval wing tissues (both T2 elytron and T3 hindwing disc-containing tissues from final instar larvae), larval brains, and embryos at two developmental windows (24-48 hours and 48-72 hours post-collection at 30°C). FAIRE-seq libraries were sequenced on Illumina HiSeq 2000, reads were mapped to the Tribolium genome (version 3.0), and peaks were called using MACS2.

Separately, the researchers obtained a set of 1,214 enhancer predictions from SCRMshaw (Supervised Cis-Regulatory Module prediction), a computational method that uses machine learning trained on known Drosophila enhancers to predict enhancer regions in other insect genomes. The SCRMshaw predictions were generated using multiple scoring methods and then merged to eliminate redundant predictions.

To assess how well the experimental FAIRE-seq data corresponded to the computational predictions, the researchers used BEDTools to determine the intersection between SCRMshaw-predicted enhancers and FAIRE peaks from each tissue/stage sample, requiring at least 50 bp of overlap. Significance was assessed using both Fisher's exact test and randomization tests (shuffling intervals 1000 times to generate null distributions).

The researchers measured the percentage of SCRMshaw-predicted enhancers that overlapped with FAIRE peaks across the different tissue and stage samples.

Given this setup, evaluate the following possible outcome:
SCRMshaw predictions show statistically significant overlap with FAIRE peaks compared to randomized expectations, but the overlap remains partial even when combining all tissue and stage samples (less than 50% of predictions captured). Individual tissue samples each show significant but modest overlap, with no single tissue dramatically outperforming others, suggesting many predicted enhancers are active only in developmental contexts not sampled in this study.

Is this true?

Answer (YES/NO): NO